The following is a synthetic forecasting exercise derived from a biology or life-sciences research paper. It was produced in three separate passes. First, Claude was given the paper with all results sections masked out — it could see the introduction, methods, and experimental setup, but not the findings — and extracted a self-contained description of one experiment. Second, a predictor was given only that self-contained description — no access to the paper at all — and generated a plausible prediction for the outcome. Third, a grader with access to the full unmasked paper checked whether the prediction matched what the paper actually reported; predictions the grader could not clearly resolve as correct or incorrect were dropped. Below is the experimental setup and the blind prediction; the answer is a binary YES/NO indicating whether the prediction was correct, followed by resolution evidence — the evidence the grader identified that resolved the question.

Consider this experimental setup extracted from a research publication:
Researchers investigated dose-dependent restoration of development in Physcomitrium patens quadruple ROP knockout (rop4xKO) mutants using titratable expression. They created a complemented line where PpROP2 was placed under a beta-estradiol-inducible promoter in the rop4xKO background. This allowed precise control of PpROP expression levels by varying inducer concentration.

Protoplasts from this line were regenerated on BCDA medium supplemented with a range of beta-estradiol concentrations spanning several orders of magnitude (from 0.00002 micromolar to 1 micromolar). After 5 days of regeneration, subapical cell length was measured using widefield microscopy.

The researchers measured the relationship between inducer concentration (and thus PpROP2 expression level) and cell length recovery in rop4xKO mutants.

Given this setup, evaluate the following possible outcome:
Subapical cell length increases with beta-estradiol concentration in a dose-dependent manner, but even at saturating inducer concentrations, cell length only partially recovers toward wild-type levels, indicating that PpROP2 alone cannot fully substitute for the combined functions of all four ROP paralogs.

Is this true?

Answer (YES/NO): NO